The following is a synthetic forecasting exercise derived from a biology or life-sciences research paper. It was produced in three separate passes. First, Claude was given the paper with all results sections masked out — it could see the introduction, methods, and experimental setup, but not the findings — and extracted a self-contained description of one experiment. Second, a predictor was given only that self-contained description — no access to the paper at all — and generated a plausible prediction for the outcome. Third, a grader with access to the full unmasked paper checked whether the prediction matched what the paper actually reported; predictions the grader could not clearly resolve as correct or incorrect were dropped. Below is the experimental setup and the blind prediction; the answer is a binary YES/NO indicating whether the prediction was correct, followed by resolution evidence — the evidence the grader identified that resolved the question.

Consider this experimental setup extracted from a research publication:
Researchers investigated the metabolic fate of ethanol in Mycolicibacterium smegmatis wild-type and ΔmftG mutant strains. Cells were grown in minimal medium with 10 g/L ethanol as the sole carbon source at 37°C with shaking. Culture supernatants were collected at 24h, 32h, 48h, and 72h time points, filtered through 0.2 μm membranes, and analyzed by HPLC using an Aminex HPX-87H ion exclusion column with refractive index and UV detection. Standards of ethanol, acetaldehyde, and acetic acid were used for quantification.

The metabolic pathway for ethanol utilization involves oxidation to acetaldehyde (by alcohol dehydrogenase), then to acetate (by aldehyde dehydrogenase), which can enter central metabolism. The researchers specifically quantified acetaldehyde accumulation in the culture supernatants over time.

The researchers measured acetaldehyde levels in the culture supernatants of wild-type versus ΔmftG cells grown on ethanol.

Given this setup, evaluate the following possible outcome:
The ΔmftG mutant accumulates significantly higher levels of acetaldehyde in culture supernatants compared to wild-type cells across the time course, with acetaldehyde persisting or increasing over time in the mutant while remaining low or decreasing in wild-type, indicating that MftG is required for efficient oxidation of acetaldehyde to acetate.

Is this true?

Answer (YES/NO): NO